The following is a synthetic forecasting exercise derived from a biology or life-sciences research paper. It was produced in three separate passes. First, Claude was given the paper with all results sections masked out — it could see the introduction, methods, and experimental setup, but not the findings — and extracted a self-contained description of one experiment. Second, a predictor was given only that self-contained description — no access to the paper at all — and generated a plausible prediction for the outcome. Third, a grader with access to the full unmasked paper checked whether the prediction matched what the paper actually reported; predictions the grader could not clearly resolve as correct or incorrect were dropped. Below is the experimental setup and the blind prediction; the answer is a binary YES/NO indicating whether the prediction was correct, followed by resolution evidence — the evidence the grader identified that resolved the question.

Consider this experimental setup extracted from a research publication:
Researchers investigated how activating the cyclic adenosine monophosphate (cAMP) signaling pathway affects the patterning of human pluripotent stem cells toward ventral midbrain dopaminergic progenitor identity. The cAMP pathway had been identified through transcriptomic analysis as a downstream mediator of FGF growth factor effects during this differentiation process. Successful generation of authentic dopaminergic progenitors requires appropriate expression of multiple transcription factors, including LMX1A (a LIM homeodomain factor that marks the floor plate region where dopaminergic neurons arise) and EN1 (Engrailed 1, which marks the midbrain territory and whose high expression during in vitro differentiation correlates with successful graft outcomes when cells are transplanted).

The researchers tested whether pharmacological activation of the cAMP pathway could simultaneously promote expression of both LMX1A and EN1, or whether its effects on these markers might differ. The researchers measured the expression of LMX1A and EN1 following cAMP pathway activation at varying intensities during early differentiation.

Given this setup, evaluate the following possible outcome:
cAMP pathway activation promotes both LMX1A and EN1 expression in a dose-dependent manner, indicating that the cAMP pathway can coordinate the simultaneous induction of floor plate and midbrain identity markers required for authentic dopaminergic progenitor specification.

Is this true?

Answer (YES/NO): NO